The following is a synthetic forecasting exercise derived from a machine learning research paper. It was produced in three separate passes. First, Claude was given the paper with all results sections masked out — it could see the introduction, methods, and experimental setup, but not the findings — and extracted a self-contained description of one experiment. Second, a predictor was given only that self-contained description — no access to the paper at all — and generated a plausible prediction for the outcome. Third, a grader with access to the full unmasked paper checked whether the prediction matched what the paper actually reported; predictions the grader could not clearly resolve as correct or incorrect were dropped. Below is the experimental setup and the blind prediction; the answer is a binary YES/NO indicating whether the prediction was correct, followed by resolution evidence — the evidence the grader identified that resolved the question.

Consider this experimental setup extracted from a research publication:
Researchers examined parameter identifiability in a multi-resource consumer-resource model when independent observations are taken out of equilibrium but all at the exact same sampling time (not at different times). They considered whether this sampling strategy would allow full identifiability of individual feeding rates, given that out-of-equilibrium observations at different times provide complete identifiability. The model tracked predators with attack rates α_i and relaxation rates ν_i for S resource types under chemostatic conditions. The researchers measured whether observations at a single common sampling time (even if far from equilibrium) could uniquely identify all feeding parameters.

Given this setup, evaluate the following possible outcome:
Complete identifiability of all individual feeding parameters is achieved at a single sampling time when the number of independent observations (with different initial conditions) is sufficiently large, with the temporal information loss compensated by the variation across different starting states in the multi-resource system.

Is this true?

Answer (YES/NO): NO